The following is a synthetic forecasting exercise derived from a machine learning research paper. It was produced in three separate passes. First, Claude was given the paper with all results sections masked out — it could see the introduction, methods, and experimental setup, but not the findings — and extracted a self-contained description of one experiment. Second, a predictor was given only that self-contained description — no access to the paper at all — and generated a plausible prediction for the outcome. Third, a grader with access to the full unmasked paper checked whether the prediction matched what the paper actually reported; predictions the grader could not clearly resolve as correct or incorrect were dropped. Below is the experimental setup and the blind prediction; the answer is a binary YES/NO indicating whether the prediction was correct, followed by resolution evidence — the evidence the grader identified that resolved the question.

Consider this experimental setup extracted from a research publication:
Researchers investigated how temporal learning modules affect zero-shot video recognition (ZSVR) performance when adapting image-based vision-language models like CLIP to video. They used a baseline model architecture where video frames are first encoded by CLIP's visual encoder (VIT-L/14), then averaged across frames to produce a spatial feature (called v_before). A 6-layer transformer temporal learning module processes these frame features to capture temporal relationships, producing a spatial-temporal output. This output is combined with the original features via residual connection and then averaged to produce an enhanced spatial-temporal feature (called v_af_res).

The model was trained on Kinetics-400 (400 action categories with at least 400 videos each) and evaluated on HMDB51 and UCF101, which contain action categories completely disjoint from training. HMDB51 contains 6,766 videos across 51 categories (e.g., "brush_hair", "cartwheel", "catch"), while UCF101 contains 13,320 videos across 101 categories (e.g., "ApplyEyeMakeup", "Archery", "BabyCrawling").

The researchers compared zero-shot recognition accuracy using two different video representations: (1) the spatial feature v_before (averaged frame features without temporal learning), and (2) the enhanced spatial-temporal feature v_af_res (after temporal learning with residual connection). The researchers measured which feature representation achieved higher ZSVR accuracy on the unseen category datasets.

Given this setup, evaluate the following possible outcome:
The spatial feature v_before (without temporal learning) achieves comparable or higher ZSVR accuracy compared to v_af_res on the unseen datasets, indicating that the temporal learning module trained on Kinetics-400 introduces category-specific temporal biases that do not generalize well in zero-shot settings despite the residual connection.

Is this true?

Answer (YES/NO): YES